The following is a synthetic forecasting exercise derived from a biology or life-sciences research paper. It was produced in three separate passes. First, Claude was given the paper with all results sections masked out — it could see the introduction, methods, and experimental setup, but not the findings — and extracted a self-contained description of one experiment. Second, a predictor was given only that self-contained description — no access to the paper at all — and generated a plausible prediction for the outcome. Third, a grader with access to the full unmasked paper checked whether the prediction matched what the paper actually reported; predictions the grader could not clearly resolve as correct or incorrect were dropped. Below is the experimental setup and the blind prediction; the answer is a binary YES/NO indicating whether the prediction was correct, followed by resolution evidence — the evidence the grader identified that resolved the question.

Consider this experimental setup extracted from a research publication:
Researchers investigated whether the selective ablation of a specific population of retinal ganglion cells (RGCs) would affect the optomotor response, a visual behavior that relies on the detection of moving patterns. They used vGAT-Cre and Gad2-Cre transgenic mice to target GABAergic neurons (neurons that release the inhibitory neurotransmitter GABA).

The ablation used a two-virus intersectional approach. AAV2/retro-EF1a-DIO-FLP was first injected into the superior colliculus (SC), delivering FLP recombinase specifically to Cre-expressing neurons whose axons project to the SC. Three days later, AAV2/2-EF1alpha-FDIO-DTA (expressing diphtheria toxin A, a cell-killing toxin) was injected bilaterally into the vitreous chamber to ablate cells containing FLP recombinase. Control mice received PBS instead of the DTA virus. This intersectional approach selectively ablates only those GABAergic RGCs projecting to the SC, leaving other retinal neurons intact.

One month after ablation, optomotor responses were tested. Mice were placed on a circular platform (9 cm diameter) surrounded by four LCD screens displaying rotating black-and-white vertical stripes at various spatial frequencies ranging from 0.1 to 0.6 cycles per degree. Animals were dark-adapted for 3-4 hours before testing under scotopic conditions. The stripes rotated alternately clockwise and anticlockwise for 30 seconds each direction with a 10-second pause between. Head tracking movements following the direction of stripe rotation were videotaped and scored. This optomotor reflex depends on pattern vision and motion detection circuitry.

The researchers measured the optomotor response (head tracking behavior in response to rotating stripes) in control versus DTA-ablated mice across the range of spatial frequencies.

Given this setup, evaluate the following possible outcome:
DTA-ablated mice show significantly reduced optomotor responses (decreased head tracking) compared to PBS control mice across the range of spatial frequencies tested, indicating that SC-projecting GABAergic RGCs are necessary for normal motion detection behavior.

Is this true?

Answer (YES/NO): NO